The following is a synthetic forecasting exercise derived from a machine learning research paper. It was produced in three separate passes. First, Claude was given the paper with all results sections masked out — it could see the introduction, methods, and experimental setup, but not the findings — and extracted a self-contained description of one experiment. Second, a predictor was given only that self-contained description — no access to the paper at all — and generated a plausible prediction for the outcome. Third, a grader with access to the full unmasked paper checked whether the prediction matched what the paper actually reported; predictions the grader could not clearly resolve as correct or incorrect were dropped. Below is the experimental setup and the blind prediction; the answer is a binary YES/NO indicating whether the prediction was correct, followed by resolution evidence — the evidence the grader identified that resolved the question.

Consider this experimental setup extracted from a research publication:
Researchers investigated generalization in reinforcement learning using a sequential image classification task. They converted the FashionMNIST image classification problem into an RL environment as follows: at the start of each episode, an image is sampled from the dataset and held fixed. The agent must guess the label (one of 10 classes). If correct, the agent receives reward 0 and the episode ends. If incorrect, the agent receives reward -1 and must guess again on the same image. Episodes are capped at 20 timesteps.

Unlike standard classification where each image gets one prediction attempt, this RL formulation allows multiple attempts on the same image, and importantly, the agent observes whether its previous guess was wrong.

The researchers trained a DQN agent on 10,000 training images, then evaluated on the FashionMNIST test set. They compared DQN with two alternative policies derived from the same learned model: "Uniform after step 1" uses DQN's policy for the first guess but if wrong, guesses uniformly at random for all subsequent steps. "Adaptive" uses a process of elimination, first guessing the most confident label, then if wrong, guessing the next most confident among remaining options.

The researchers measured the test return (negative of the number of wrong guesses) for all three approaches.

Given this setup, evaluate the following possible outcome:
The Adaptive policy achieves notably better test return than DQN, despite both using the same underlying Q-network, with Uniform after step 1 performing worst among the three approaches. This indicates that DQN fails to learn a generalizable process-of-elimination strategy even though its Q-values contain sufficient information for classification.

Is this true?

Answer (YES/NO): NO